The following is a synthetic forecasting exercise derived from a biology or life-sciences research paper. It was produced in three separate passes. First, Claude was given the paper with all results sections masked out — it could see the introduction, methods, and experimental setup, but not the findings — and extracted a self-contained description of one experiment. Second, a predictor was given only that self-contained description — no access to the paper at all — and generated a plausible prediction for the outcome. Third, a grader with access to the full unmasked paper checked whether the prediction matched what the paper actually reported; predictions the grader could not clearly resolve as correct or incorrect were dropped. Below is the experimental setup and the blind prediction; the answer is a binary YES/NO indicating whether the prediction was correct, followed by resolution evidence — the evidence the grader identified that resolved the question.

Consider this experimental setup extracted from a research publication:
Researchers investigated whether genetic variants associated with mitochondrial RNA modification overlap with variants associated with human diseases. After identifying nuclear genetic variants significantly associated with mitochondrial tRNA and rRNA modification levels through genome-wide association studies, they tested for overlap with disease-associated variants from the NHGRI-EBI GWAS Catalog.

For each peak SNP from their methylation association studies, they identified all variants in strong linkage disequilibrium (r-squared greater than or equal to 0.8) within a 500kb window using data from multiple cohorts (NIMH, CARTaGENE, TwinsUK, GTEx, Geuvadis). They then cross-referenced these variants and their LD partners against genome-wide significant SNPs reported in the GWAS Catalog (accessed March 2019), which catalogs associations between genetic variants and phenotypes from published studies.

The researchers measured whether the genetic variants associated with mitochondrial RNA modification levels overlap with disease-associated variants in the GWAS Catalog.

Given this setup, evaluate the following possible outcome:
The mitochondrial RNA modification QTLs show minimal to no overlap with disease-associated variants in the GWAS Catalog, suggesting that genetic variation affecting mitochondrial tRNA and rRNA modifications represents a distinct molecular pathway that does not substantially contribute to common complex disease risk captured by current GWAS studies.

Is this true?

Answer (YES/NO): NO